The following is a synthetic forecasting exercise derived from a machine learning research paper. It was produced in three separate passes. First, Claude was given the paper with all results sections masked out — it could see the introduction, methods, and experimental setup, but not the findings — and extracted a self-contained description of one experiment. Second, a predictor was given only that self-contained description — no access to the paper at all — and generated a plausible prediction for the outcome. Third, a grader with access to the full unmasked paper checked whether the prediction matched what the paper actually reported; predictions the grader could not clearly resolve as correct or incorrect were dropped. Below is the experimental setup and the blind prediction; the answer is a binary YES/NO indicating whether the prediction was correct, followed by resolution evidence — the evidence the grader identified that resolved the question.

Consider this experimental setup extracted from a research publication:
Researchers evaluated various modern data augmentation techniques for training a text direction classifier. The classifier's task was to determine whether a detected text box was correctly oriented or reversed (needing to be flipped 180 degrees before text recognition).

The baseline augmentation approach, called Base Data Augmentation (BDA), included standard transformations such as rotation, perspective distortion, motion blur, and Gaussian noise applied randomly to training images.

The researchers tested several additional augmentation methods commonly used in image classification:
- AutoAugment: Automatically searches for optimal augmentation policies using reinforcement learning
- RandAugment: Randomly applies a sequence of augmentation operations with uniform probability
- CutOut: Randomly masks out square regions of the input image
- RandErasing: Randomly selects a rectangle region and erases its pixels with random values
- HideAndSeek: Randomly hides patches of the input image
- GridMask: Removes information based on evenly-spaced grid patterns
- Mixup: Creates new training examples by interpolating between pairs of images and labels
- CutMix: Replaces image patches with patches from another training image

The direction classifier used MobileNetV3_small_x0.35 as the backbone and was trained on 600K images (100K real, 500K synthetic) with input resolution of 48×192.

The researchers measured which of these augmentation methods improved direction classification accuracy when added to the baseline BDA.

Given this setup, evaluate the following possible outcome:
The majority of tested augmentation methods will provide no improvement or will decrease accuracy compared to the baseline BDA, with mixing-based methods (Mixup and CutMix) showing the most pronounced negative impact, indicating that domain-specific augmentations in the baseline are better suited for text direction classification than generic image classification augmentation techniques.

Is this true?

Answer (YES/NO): NO